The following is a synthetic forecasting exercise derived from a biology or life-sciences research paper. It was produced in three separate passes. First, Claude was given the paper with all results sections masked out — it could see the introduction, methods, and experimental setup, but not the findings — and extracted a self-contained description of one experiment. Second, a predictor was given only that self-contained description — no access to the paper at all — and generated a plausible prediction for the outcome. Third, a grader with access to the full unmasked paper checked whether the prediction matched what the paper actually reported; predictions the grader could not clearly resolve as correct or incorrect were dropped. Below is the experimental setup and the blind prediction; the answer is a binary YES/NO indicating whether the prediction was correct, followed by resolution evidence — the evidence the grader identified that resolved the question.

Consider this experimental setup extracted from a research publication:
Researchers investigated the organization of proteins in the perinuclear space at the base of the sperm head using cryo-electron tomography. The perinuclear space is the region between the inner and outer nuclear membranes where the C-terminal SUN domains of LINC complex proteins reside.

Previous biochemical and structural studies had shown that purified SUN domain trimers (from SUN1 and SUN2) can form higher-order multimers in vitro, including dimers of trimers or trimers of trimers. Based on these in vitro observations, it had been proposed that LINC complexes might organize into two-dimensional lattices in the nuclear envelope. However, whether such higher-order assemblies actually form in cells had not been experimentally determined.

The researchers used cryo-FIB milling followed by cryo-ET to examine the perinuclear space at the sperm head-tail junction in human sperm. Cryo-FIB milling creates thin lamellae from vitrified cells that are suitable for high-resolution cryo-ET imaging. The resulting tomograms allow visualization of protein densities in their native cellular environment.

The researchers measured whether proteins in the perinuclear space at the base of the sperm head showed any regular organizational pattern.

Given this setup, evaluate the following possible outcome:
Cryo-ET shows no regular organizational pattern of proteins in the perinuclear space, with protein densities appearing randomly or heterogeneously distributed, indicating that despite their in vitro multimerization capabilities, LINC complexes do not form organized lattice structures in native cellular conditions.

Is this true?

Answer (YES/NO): NO